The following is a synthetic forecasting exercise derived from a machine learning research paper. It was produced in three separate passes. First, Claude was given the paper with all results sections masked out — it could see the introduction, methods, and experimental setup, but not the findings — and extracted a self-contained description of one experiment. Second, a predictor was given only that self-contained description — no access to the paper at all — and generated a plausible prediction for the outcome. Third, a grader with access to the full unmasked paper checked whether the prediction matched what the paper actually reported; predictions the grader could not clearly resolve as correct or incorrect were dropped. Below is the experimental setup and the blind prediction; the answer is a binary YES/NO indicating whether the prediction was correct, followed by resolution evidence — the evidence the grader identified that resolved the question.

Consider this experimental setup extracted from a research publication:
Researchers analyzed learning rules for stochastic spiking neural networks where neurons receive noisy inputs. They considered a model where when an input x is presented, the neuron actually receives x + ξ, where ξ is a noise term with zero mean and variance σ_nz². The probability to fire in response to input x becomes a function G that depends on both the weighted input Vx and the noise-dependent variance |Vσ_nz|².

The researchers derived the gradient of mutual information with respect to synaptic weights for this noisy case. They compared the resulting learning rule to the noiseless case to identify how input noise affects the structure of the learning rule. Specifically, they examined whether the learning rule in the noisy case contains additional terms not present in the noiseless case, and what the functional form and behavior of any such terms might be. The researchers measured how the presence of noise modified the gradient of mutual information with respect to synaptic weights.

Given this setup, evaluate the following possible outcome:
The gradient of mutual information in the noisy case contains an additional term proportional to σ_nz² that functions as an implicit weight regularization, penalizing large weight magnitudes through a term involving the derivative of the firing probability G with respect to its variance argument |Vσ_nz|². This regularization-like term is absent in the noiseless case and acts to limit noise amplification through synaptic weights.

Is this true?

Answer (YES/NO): YES